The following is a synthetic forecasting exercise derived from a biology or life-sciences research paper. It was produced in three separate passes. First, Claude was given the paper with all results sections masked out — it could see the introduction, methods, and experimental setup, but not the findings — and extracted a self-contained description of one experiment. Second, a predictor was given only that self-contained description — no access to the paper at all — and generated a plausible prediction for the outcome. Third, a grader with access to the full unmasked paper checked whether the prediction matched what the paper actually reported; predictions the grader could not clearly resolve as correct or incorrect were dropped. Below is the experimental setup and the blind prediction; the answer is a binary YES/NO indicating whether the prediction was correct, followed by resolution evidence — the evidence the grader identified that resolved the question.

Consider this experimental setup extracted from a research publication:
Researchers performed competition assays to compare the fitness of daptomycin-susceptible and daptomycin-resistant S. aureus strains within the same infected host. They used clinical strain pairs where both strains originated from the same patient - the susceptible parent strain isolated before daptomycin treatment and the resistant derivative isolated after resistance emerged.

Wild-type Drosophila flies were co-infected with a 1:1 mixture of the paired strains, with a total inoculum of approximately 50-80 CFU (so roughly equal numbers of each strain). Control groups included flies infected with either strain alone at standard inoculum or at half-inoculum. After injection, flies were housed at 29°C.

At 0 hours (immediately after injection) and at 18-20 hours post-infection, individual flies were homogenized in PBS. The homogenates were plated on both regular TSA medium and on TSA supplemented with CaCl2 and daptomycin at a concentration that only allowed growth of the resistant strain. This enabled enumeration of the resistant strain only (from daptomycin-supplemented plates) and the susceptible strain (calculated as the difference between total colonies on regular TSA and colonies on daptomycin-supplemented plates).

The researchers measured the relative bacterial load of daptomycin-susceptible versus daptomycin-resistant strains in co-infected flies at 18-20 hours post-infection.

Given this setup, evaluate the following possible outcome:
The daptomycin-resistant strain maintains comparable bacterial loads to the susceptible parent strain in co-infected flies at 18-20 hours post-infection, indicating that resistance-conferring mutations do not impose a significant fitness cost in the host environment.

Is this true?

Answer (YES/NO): NO